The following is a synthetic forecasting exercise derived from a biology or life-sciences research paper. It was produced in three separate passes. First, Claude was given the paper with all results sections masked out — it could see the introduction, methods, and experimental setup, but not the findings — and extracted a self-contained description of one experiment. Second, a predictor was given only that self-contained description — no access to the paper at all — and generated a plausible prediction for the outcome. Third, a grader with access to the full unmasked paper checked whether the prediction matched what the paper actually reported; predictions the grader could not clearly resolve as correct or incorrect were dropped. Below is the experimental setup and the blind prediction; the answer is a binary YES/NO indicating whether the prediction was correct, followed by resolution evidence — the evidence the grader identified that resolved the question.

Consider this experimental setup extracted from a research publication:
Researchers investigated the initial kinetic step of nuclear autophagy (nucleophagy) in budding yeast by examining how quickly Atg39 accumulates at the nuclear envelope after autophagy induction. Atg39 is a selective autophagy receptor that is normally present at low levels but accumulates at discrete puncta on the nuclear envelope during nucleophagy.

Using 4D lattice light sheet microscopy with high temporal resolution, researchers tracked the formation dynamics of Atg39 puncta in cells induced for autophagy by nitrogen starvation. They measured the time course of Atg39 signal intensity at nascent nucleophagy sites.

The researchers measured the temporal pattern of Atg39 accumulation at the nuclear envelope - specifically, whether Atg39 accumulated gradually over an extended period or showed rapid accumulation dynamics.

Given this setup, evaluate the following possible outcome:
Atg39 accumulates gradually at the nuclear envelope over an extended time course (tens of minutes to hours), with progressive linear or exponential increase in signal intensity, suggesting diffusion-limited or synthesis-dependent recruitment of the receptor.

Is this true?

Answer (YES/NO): NO